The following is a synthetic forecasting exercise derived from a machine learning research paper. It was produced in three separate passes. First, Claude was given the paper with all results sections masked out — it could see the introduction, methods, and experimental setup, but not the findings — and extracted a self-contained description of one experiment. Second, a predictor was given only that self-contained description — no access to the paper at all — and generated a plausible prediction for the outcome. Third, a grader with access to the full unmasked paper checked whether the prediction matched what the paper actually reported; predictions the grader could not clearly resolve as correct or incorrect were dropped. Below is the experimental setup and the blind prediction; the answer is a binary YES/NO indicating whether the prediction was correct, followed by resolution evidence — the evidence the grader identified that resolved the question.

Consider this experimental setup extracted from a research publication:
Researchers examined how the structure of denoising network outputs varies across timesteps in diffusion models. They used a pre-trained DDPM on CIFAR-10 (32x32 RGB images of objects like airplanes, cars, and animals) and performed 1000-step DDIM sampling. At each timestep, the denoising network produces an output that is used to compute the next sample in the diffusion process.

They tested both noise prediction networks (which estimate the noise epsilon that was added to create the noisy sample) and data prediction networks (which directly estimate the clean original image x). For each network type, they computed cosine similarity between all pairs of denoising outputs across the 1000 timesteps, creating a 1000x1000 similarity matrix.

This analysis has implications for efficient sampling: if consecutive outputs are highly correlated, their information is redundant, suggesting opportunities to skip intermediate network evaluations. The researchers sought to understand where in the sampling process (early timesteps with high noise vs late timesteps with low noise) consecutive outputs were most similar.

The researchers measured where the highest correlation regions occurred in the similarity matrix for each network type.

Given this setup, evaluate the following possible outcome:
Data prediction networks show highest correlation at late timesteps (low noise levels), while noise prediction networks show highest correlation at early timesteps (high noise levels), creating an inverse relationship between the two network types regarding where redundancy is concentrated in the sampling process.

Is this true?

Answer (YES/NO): YES